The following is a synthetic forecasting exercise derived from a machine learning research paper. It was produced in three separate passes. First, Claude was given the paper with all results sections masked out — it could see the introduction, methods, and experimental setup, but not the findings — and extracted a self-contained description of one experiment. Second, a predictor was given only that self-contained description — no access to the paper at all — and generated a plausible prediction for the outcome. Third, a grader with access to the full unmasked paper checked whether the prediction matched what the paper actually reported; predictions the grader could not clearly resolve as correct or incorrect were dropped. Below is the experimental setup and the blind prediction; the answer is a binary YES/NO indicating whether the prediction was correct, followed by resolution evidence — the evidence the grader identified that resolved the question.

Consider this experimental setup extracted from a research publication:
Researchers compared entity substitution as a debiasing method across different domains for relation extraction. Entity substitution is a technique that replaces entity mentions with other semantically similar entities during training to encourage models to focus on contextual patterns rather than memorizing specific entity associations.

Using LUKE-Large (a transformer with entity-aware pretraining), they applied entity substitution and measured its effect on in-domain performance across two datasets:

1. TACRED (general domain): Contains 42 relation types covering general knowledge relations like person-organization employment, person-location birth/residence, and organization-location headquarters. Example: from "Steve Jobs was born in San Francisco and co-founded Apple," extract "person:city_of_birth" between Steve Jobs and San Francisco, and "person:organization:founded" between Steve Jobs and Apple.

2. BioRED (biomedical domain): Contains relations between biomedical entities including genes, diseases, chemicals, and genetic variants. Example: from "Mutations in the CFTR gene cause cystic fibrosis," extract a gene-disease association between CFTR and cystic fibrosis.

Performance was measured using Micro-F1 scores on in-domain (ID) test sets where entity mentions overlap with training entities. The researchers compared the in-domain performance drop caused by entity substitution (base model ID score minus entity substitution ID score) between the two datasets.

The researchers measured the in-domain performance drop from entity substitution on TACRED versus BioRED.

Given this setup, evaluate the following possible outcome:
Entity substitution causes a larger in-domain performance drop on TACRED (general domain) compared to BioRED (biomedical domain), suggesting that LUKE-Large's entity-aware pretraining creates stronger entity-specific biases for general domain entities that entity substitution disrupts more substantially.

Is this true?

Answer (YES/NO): YES